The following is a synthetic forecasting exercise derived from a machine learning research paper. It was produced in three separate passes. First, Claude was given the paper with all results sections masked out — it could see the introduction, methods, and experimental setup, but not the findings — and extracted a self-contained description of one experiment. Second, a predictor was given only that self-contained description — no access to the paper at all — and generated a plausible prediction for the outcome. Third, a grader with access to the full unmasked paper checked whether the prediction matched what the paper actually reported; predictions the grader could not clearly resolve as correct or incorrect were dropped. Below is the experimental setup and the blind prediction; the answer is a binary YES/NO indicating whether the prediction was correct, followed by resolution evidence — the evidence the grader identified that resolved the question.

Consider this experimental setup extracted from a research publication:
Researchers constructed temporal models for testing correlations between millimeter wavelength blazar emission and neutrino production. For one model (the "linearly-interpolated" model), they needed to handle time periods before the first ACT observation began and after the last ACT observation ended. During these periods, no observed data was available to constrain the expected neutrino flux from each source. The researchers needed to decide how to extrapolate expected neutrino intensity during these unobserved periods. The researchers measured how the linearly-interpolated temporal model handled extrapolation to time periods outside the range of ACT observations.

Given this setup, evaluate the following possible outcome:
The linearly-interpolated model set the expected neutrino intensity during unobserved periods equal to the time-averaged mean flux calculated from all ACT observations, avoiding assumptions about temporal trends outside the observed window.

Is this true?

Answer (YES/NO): YES